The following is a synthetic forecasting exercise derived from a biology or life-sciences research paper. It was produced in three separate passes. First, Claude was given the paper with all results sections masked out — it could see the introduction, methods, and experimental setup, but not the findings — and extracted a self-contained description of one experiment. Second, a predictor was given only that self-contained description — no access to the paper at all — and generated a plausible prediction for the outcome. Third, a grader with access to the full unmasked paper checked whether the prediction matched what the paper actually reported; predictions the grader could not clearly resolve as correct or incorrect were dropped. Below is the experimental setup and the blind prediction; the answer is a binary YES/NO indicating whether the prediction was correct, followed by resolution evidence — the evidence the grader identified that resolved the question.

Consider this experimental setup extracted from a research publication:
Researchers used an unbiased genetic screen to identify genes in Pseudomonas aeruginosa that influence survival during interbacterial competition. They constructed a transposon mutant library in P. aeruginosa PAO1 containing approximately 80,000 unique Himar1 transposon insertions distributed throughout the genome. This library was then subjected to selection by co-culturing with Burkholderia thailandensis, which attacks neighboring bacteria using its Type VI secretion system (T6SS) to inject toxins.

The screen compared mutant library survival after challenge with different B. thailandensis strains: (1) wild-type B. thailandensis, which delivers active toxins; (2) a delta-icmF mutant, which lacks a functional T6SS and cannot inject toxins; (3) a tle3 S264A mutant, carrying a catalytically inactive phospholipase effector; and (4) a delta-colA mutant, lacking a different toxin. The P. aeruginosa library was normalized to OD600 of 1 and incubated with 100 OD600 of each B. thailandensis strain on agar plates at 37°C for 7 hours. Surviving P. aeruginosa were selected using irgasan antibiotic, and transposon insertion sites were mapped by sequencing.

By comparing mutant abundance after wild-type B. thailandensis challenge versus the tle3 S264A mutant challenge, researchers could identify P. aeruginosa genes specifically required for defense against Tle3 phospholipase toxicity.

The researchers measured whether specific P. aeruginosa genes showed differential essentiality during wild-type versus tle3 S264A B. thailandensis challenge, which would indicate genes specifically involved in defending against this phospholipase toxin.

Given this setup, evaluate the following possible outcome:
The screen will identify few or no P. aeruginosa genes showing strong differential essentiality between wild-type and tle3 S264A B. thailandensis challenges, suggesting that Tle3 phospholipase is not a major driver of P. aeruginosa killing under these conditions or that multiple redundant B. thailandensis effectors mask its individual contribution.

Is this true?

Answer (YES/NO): NO